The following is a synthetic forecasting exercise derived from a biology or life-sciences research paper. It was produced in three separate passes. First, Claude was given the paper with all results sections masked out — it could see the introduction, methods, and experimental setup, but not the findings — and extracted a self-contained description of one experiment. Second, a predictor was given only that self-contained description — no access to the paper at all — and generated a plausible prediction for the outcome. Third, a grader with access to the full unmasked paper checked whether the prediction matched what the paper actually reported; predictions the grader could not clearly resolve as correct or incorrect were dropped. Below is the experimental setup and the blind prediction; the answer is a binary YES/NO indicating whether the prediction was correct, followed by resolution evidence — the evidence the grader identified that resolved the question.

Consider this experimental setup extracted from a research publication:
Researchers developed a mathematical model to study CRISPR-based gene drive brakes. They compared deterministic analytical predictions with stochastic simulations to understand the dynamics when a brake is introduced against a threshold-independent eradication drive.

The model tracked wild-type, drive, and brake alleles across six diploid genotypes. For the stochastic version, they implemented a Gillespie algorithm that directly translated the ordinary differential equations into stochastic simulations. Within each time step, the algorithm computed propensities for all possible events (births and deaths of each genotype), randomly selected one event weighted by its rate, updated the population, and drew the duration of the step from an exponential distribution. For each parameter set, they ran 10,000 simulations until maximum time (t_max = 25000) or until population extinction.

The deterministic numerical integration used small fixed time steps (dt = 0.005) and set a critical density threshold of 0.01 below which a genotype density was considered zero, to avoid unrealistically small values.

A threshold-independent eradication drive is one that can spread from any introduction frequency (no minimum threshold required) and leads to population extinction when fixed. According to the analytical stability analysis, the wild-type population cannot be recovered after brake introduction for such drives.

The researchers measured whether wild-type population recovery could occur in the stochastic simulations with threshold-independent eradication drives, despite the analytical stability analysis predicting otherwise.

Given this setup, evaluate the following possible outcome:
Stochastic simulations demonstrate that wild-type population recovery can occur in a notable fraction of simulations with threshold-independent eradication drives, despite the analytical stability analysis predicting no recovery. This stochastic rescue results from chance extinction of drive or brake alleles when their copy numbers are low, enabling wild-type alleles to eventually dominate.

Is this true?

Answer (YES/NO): YES